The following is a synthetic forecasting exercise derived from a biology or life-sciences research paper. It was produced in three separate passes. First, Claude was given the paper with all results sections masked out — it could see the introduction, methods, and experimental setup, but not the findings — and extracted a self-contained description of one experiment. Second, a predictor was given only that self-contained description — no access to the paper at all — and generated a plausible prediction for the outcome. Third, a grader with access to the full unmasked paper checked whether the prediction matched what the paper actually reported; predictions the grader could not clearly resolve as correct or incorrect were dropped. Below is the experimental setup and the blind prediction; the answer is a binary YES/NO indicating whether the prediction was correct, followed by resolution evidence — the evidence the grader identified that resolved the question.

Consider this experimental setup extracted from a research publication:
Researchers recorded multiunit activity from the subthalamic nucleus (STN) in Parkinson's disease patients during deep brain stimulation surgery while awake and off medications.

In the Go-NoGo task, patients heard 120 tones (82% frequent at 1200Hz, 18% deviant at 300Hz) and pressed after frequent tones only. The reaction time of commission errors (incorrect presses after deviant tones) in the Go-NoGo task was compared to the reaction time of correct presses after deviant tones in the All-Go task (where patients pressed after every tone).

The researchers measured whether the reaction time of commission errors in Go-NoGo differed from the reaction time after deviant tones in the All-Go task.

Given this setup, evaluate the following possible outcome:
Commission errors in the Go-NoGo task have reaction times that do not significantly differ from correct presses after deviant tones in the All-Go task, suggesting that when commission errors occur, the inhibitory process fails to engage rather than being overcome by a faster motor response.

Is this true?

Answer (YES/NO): YES